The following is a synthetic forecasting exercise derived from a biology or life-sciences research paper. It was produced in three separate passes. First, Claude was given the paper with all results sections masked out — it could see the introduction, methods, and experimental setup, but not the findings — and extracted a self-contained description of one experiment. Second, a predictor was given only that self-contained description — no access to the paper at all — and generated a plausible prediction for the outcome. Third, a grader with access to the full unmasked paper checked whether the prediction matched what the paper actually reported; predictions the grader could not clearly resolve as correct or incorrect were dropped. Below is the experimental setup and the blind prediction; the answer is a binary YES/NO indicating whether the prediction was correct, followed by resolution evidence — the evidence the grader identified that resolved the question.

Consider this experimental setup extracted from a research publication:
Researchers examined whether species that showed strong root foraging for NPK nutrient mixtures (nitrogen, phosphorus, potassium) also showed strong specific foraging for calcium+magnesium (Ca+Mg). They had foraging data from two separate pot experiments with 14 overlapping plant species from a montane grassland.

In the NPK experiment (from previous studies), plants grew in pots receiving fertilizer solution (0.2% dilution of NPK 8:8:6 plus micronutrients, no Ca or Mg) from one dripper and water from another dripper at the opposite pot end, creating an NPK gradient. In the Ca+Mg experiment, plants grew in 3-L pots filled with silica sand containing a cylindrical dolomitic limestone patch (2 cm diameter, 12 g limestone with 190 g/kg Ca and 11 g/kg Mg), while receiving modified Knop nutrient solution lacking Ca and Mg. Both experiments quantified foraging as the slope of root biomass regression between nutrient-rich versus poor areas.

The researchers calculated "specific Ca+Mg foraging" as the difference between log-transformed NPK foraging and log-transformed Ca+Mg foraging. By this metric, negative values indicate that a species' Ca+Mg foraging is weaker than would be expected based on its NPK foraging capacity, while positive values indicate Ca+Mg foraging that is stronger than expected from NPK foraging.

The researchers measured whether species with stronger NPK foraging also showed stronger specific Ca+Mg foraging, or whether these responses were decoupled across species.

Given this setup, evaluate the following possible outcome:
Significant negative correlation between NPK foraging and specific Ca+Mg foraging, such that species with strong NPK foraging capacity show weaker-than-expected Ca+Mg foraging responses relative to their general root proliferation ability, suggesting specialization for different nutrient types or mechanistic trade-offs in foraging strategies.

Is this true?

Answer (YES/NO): NO